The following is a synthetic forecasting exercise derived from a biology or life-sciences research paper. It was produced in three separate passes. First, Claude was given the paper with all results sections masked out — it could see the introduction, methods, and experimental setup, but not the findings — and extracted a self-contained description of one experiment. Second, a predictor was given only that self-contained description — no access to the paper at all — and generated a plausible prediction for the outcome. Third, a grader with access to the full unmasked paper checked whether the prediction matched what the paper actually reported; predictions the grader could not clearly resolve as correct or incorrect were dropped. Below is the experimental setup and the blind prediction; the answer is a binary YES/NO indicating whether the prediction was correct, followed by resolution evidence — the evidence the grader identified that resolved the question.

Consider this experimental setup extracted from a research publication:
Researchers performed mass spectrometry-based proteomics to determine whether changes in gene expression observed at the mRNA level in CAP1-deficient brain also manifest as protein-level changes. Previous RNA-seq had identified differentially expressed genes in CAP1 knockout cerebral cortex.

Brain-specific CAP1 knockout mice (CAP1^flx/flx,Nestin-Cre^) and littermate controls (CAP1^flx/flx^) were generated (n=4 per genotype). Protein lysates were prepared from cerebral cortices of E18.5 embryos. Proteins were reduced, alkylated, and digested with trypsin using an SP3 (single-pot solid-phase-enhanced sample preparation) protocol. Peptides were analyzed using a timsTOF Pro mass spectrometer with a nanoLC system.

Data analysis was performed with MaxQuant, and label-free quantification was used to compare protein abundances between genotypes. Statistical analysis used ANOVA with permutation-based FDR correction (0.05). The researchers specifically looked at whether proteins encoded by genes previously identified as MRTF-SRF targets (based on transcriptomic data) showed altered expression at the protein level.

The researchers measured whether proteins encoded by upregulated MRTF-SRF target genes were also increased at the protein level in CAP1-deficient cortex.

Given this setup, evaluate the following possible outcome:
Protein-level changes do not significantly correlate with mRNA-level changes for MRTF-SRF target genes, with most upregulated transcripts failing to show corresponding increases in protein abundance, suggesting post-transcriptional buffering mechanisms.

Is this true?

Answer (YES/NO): NO